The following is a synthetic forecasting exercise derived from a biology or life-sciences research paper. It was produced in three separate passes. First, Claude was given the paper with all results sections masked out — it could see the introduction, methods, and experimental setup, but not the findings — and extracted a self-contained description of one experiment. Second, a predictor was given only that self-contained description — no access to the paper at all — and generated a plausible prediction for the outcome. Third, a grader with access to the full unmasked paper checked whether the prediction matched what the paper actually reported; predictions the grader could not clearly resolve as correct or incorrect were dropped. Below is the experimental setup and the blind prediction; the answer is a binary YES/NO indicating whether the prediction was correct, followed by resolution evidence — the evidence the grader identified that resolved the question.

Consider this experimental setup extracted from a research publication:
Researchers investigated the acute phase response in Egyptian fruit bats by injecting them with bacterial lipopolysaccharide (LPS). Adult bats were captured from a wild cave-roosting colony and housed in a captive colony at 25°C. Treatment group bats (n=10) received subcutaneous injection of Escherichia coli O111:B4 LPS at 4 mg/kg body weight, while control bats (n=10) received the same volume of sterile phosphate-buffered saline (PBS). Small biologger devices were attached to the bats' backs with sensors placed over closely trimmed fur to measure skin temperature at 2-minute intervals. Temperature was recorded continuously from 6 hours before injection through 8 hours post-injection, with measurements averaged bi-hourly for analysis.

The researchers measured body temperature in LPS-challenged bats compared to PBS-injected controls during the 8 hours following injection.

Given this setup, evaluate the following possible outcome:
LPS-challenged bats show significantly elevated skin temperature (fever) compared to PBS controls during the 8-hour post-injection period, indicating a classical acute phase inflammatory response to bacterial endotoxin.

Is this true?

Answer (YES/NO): YES